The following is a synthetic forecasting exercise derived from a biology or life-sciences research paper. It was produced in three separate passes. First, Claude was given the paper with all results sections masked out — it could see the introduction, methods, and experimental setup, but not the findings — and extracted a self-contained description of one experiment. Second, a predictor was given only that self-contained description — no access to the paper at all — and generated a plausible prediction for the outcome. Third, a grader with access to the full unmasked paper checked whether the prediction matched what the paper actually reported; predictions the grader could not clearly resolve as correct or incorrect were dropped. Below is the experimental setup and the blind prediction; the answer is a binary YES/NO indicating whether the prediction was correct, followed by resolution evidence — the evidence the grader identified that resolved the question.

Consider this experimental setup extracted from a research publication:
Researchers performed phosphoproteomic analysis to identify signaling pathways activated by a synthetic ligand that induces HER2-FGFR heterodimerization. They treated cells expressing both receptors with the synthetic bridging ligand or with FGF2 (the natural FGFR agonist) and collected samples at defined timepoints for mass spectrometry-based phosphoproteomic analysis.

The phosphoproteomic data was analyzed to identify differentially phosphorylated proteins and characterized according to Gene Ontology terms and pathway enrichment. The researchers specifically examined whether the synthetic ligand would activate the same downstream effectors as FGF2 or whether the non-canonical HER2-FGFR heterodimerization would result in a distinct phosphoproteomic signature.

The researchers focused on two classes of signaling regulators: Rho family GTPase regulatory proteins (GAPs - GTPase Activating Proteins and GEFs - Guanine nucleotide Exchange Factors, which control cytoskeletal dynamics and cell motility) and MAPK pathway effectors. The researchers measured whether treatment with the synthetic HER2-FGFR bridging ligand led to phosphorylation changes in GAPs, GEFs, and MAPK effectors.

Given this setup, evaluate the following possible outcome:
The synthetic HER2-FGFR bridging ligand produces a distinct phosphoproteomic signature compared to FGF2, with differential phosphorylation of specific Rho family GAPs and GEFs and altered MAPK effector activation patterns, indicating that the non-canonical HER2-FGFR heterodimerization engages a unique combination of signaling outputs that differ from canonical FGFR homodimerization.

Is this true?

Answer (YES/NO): NO